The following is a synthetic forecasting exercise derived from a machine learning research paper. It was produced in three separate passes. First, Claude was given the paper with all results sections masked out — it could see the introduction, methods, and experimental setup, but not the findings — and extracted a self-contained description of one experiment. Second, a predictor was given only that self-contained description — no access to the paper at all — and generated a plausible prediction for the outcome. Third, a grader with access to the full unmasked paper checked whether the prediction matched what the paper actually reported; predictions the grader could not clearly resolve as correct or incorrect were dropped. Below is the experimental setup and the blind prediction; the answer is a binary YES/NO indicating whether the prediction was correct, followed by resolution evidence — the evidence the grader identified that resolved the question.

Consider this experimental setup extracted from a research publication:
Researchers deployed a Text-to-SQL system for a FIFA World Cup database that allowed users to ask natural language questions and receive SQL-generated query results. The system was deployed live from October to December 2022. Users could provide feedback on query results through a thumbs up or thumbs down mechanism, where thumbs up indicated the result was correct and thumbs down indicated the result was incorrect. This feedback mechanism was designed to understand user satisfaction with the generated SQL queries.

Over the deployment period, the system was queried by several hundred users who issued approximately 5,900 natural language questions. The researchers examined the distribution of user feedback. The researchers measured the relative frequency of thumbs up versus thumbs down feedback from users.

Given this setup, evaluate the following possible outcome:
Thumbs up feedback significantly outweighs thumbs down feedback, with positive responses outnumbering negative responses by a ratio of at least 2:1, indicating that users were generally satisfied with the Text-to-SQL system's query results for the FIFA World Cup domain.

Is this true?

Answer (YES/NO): NO